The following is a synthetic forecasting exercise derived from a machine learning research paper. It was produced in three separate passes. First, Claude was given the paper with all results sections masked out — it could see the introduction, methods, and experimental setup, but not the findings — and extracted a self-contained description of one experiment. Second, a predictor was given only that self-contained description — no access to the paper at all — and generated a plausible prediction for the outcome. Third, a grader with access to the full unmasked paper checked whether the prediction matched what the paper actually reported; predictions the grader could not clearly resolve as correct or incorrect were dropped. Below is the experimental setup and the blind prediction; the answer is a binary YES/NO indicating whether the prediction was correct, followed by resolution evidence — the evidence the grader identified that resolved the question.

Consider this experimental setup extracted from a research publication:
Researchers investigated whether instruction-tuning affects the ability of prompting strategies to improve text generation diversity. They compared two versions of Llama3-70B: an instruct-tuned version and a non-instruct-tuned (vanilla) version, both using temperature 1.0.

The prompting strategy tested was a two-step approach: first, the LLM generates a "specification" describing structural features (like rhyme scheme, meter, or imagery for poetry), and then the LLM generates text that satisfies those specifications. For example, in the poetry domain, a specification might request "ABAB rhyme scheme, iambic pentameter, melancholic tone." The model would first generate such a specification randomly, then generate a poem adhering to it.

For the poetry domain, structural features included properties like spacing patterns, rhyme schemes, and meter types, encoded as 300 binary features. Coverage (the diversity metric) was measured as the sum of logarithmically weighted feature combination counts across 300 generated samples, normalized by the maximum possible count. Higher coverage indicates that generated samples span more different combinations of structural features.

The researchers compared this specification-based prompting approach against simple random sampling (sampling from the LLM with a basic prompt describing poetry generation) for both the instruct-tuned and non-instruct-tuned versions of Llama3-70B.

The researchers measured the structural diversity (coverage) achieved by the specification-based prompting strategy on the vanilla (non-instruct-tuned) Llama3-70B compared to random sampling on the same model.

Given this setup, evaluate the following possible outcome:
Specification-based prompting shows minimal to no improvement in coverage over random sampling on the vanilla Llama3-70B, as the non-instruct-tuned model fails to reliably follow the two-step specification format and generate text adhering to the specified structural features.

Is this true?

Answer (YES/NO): YES